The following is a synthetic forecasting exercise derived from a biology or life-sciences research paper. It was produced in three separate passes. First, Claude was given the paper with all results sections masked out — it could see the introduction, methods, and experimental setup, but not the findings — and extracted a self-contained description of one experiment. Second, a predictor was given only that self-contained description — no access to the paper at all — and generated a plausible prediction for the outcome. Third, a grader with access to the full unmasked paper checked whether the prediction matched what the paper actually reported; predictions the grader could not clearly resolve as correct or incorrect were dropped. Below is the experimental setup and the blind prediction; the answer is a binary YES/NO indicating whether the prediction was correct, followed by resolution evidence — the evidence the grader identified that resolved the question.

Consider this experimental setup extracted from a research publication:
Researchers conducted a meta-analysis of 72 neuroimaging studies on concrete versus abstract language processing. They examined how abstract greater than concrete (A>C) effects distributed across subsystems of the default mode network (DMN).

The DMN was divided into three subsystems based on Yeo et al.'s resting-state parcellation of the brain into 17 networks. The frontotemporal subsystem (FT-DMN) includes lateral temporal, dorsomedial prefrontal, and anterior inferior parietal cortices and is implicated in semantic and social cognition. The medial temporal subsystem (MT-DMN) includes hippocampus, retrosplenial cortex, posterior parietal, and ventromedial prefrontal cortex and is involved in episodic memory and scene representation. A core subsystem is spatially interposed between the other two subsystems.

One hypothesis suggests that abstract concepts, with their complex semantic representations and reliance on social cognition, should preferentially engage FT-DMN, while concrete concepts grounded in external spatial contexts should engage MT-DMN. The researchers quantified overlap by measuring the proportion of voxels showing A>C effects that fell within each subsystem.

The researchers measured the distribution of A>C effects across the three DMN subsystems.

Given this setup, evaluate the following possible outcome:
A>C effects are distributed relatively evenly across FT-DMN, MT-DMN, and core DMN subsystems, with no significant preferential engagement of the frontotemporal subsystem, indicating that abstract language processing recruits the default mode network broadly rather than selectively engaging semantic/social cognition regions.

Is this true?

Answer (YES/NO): NO